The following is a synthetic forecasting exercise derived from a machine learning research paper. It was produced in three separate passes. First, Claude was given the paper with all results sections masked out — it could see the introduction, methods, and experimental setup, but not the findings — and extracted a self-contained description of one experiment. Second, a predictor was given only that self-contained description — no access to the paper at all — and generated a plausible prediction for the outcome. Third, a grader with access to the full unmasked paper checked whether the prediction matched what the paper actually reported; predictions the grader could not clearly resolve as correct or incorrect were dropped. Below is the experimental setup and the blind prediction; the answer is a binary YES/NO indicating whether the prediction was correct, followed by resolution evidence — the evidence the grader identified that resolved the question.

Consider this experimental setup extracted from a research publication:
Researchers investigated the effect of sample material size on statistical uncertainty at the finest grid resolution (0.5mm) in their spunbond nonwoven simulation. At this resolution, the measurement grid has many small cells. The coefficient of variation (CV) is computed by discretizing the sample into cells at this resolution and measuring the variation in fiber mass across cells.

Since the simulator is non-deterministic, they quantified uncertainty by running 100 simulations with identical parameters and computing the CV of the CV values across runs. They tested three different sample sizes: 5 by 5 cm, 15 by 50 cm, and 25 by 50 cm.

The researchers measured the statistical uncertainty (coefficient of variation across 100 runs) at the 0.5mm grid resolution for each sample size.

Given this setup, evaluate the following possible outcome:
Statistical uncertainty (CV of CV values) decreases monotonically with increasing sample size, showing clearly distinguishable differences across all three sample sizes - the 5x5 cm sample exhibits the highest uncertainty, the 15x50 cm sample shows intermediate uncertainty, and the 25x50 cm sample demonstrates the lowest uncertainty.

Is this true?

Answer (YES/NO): NO